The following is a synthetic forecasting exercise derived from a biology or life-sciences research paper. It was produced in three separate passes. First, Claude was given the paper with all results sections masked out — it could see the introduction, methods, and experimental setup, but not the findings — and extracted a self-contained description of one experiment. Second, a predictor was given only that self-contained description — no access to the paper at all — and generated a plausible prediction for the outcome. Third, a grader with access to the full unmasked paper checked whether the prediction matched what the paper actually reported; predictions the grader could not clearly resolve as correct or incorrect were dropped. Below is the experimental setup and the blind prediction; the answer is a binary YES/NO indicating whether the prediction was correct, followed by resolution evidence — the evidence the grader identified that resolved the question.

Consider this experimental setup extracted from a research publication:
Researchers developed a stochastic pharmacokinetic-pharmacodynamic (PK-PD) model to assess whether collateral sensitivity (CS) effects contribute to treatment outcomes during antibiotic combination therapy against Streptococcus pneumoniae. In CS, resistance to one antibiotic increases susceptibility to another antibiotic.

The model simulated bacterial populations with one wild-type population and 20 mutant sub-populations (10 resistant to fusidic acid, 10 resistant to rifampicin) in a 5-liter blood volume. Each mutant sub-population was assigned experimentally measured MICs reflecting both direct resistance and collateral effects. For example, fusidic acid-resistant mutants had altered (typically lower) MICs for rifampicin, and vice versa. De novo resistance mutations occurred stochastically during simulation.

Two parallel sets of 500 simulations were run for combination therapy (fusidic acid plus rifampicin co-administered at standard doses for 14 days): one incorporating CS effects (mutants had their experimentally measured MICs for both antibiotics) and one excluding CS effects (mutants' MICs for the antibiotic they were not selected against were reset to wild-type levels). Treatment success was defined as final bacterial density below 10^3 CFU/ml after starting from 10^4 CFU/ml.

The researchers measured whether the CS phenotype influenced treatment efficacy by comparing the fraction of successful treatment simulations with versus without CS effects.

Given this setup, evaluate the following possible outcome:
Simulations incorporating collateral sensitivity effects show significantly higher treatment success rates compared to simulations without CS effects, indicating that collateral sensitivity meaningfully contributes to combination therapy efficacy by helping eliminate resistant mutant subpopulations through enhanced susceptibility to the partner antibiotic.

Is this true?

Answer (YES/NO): YES